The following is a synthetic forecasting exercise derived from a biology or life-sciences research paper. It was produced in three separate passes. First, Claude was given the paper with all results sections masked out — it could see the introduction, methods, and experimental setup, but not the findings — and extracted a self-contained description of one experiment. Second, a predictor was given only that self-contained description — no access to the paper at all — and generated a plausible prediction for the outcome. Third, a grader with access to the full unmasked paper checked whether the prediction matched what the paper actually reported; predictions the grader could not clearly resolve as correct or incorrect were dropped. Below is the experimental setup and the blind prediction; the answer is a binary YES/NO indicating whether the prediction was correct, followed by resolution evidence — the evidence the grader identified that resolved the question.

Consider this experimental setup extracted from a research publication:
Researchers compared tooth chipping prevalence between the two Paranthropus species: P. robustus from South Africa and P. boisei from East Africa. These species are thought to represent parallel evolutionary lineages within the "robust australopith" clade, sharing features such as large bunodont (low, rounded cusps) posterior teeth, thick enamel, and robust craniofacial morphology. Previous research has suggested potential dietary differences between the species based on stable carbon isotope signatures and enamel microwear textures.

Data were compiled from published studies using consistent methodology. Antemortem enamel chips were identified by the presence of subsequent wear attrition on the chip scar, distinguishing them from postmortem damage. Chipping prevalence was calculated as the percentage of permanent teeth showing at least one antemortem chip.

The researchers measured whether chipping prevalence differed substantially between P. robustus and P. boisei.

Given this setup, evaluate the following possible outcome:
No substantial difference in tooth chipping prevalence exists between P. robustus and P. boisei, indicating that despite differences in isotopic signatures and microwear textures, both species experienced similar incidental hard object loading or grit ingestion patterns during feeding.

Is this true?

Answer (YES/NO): YES